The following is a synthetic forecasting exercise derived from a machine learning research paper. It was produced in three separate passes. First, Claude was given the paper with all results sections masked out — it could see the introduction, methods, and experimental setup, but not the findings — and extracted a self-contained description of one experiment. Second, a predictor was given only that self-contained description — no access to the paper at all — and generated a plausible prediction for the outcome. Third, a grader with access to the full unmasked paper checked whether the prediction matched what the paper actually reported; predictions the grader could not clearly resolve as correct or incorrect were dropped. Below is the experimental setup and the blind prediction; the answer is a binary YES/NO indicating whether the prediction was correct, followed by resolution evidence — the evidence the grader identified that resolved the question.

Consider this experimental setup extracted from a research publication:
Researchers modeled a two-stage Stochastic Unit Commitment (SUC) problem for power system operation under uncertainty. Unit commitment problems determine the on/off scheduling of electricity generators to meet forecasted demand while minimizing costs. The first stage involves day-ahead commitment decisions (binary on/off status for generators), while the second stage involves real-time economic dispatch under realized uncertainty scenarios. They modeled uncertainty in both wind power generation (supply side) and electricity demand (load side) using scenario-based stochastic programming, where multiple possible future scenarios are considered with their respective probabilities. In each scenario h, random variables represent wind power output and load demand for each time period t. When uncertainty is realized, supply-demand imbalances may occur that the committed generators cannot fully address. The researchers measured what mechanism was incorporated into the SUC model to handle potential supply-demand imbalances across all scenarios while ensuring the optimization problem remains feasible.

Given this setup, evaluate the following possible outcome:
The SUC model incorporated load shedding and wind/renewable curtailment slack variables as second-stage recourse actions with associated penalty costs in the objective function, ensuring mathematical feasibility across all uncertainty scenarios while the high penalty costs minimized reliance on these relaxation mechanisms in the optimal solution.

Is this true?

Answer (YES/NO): NO